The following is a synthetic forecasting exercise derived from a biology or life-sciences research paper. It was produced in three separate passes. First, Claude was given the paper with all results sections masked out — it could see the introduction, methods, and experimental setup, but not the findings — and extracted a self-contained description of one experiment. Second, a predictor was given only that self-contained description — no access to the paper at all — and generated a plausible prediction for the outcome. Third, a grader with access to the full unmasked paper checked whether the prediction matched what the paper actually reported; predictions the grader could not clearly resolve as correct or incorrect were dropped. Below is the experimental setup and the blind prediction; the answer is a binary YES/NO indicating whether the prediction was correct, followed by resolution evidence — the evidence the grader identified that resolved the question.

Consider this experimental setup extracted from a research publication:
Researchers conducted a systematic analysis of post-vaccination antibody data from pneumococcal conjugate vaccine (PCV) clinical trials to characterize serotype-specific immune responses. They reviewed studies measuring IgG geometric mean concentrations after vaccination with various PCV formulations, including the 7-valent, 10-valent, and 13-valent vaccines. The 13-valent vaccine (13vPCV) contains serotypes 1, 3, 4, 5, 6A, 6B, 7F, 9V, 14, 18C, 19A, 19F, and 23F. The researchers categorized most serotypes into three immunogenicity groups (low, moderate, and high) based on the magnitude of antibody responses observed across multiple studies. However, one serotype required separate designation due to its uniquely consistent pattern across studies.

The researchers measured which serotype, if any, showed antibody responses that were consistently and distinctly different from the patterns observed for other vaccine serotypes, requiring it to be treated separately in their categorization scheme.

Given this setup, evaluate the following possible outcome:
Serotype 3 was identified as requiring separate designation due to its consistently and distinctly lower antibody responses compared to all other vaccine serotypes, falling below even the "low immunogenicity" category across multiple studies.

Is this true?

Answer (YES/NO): YES